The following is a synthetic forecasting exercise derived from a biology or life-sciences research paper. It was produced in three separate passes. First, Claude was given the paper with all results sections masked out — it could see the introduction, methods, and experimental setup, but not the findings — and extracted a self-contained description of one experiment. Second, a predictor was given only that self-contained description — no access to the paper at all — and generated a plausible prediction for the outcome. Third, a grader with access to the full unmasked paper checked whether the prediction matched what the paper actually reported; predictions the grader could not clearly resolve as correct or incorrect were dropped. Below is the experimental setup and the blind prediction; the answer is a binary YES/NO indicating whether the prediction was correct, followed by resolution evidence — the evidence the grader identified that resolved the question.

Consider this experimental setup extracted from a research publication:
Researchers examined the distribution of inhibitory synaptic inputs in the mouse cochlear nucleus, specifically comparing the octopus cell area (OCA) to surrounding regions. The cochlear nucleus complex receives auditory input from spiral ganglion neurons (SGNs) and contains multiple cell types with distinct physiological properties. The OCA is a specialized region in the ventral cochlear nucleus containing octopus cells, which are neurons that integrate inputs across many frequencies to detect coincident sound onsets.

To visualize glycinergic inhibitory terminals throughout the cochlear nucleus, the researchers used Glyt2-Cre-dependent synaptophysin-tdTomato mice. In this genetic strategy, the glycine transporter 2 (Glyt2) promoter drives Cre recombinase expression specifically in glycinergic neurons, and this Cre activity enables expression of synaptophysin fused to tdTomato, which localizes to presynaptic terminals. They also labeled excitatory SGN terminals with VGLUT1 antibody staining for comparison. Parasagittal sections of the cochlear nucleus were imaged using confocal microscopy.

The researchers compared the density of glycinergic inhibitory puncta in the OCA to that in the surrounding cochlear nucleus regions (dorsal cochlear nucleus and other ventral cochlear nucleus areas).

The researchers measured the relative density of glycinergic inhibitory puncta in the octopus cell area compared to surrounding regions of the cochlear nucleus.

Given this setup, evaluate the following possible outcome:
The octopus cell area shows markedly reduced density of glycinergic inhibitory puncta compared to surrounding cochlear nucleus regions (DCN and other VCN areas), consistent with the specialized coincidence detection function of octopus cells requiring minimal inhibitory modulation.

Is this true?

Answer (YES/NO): YES